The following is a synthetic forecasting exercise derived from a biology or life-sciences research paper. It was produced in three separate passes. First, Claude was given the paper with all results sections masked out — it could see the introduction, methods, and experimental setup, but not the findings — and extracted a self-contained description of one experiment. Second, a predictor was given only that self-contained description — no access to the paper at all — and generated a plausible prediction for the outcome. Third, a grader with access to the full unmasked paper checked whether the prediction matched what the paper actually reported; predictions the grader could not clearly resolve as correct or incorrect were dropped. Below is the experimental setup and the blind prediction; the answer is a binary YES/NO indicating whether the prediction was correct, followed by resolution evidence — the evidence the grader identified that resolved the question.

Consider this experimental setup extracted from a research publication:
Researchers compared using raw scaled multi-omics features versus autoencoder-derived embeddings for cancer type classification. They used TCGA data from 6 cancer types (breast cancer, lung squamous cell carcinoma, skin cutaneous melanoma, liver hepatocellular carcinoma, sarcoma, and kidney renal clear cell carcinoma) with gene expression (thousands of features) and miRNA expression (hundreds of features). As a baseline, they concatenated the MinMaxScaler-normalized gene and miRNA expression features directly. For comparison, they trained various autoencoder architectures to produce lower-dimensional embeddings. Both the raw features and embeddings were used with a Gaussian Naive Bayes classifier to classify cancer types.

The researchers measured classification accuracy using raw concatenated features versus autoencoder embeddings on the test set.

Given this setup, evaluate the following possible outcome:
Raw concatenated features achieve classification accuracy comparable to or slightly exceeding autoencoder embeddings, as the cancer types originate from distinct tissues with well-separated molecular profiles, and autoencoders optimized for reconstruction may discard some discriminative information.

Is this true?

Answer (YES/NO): NO